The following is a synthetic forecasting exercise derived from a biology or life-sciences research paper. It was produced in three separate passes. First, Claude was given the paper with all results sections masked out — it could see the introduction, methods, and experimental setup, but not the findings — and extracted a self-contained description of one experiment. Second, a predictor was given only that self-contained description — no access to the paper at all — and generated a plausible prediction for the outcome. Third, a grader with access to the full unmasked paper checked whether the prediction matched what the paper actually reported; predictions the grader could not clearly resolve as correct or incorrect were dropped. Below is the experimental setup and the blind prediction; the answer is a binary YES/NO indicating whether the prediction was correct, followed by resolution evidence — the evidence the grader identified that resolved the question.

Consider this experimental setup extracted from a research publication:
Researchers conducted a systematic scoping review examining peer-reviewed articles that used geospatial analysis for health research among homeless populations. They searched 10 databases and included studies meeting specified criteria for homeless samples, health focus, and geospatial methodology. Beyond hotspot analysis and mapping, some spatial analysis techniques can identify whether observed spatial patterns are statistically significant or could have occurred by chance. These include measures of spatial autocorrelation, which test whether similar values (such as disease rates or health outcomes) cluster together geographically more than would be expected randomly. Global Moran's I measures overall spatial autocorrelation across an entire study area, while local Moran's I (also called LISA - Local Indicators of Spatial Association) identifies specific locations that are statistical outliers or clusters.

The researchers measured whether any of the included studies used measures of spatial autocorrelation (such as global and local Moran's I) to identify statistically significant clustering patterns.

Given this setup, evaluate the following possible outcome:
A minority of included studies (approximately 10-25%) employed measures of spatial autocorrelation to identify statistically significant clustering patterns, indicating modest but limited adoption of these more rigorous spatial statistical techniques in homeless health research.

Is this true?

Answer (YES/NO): YES